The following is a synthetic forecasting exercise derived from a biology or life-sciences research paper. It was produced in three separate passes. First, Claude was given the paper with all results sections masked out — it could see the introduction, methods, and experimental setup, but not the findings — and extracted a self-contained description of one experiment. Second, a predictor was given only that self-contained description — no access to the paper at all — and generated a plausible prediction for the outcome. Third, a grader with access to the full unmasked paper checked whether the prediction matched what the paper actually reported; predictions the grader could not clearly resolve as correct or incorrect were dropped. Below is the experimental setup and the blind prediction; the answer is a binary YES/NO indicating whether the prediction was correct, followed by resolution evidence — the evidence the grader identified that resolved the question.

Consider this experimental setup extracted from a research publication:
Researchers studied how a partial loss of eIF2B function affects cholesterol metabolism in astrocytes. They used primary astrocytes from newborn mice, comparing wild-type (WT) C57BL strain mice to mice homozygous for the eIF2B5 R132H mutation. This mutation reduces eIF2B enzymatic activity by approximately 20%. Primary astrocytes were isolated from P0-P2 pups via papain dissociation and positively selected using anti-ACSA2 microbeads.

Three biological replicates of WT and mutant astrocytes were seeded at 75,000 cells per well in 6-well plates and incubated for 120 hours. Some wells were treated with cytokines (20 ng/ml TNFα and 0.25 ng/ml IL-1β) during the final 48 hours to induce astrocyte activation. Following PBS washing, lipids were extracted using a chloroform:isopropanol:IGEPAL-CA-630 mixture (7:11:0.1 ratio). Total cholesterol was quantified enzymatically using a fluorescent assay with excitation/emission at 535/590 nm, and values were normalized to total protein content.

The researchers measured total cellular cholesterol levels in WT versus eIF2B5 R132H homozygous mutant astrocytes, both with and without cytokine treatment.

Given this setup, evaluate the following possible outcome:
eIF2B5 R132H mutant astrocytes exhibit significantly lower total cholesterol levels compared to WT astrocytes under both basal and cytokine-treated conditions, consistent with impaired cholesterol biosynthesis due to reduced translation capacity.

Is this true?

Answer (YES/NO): NO